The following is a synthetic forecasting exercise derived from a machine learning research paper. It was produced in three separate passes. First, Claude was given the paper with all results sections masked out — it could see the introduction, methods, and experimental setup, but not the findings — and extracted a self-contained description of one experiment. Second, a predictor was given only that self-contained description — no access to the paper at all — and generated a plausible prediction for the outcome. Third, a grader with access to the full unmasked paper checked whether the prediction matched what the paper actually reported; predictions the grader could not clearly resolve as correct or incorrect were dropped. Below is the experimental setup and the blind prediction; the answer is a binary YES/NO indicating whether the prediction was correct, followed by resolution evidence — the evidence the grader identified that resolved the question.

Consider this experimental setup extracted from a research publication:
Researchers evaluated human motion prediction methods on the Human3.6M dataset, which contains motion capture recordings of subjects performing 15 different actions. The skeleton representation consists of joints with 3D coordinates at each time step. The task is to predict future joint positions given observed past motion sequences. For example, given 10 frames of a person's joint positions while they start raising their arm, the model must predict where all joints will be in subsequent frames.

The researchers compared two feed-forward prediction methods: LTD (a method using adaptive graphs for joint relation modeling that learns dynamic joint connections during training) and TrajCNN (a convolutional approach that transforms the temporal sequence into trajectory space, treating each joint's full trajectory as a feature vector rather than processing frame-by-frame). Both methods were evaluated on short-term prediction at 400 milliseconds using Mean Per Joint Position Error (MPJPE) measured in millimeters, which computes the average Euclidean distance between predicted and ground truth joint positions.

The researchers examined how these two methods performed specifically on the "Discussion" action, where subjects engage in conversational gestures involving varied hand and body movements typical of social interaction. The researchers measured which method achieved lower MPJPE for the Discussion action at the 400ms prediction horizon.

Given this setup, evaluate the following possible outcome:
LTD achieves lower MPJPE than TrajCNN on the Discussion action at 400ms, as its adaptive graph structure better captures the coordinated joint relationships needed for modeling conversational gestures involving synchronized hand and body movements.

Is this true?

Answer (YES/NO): YES